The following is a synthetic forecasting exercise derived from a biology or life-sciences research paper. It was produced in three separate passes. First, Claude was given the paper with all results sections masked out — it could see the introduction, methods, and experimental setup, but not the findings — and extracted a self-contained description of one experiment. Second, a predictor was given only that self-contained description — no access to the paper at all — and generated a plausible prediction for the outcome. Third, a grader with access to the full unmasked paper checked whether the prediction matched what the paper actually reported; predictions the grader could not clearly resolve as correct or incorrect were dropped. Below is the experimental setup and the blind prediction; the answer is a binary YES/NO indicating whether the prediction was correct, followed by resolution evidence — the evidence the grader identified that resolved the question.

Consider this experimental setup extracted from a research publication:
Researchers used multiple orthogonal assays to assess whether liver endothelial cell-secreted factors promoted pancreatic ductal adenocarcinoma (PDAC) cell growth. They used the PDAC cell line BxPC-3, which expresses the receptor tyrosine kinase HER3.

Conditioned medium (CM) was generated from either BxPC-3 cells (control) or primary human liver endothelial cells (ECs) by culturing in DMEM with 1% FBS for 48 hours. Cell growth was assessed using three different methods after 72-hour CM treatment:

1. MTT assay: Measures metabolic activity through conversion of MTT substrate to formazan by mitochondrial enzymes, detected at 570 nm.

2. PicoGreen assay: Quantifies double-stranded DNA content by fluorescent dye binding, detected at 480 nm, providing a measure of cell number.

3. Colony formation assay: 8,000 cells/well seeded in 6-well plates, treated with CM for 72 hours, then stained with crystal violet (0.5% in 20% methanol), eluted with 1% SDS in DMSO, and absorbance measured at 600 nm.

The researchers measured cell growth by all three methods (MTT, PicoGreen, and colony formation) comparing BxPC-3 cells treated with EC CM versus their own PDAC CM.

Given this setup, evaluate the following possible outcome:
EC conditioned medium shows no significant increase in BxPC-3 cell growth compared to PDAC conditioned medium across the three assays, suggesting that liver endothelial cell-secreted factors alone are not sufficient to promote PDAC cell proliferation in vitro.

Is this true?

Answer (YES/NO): NO